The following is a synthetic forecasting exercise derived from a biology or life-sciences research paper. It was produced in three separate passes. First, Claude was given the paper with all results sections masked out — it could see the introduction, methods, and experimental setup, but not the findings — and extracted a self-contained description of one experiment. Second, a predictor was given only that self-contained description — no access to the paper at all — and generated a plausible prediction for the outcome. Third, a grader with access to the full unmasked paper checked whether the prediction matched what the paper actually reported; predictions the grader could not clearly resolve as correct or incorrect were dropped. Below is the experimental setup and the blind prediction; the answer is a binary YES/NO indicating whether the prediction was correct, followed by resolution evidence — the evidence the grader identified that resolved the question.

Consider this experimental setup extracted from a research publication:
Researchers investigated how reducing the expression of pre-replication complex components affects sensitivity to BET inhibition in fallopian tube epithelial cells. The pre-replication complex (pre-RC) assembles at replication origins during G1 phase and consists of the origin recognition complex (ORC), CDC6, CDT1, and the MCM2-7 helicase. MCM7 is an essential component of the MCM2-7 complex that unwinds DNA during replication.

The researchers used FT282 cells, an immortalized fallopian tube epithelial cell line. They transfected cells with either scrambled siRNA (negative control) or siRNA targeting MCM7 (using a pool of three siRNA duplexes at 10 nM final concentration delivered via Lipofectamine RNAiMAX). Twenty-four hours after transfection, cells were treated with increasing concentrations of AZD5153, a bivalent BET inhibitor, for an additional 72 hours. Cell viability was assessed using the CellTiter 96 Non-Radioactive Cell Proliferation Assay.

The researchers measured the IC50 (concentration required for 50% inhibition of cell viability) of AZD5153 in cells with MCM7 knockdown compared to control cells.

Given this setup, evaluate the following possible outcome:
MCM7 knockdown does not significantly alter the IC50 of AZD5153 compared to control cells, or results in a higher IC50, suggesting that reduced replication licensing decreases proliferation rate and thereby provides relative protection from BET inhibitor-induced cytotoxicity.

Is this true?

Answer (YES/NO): NO